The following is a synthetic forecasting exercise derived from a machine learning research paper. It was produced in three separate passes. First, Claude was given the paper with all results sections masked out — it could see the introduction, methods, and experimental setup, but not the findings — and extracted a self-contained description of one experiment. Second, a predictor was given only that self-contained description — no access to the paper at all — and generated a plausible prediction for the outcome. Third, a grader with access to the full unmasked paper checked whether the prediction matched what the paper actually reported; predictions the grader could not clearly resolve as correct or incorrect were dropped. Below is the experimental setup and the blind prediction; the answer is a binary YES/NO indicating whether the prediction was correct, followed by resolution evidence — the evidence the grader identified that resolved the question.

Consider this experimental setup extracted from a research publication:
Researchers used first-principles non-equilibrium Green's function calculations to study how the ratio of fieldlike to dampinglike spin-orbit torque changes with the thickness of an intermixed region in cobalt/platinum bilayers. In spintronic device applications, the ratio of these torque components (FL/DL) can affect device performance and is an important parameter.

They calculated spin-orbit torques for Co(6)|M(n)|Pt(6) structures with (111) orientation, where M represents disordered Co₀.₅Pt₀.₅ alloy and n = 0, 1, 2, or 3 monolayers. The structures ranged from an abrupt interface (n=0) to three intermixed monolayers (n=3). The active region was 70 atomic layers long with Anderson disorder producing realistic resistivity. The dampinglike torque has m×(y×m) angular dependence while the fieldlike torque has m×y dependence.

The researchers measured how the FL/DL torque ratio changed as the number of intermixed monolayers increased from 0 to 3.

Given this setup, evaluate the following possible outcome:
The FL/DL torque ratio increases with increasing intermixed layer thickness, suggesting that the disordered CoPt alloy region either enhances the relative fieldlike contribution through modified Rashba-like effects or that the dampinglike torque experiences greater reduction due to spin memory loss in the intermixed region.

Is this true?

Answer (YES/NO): NO